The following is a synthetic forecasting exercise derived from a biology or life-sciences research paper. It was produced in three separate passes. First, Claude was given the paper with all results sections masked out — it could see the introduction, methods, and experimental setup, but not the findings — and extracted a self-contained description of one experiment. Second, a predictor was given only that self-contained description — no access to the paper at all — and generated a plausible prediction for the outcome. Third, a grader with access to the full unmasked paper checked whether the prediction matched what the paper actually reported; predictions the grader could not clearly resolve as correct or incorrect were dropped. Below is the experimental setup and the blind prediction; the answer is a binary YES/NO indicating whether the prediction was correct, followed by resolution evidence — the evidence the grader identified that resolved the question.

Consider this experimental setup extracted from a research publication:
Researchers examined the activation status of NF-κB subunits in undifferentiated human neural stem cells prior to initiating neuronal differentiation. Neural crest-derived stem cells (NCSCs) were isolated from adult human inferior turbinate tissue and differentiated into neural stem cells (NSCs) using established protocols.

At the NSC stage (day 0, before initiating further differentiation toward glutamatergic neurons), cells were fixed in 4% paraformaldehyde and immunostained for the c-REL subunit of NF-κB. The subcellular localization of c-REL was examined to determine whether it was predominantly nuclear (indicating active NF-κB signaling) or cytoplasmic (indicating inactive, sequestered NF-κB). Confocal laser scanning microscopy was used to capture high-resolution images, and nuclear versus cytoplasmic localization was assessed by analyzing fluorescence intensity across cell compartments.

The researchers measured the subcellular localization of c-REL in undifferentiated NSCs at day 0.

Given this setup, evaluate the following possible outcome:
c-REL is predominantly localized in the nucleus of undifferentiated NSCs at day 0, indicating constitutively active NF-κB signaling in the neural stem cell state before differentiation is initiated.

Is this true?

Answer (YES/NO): NO